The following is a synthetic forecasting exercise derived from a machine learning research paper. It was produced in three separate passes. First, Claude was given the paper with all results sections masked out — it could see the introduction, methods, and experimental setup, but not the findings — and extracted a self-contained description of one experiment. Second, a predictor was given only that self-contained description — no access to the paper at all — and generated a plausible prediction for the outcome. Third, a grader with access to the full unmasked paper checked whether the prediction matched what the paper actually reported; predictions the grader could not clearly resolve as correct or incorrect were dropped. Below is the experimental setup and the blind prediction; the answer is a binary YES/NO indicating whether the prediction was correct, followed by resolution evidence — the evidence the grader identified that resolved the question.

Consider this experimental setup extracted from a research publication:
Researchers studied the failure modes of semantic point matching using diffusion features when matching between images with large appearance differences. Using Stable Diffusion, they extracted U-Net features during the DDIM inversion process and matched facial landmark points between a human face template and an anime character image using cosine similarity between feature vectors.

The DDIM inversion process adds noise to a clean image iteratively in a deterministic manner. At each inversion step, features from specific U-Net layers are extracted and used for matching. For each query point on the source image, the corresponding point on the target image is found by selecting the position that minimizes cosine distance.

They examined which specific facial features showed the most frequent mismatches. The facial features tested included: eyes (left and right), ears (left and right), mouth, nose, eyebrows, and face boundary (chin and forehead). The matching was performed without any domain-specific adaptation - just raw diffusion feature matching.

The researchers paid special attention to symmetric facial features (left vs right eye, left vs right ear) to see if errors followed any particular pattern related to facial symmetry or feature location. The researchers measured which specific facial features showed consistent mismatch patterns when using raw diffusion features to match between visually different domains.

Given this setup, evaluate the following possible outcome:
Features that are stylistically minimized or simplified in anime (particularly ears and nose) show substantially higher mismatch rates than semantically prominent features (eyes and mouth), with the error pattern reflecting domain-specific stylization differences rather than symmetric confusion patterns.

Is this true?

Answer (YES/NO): NO